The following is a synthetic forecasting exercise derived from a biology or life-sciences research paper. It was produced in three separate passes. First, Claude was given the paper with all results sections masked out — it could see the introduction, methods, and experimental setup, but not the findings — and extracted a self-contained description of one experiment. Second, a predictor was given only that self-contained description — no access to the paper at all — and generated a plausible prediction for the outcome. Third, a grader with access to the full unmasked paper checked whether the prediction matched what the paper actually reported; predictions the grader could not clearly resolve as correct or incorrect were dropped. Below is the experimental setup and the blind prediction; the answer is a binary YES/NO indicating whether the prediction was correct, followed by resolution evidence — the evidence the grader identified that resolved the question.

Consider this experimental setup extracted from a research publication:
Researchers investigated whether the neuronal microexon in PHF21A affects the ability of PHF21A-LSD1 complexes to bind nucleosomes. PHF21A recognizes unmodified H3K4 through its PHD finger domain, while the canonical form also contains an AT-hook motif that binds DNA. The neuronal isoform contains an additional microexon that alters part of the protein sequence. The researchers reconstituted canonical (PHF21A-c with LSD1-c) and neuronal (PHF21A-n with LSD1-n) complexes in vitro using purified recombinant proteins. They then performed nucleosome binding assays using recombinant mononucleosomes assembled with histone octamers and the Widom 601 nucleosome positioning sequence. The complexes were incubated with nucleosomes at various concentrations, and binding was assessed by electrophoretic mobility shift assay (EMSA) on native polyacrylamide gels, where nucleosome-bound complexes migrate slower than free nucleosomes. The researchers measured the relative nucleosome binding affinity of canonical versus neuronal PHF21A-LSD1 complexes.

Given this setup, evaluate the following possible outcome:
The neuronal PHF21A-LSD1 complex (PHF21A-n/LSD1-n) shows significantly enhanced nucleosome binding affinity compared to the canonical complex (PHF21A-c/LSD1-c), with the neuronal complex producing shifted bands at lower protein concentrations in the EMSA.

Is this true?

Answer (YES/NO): NO